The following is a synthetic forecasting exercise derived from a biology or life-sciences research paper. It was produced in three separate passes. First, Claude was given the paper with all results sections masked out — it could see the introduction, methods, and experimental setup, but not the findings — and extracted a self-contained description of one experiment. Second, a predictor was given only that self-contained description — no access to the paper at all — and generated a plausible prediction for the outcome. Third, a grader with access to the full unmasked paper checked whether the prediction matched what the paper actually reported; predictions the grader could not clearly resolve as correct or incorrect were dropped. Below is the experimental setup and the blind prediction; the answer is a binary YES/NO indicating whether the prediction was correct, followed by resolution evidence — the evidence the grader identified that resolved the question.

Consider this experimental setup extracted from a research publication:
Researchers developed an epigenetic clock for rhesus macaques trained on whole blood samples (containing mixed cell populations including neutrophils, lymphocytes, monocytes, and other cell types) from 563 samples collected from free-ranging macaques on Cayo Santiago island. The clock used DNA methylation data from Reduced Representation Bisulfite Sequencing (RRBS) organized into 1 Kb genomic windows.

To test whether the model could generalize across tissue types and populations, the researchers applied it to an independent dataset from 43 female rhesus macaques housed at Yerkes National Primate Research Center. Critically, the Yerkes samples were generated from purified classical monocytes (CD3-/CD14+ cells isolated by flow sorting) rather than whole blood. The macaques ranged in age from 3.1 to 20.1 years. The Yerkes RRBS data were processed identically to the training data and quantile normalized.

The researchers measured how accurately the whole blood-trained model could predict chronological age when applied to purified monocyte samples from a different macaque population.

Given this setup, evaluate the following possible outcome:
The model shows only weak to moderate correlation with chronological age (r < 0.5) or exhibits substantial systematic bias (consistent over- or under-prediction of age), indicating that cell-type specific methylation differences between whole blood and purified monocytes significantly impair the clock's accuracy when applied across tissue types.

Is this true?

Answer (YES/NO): NO